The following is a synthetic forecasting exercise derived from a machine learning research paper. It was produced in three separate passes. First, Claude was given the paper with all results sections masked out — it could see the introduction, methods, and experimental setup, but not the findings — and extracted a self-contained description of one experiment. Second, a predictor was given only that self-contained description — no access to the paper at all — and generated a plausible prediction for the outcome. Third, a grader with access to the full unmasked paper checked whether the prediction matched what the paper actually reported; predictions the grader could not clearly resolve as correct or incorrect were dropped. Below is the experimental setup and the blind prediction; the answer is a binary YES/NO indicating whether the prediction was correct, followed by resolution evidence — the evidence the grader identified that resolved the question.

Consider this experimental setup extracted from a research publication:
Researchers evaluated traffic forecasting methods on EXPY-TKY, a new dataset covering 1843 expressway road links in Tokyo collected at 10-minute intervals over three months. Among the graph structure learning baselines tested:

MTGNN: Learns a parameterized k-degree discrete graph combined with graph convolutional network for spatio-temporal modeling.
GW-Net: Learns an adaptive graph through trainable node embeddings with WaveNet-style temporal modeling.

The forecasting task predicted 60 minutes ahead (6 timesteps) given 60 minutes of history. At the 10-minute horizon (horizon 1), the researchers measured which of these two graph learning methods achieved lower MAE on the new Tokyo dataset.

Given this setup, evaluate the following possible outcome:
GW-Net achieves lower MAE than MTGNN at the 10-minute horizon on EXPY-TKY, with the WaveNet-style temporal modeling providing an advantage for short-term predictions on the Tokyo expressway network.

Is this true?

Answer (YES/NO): NO